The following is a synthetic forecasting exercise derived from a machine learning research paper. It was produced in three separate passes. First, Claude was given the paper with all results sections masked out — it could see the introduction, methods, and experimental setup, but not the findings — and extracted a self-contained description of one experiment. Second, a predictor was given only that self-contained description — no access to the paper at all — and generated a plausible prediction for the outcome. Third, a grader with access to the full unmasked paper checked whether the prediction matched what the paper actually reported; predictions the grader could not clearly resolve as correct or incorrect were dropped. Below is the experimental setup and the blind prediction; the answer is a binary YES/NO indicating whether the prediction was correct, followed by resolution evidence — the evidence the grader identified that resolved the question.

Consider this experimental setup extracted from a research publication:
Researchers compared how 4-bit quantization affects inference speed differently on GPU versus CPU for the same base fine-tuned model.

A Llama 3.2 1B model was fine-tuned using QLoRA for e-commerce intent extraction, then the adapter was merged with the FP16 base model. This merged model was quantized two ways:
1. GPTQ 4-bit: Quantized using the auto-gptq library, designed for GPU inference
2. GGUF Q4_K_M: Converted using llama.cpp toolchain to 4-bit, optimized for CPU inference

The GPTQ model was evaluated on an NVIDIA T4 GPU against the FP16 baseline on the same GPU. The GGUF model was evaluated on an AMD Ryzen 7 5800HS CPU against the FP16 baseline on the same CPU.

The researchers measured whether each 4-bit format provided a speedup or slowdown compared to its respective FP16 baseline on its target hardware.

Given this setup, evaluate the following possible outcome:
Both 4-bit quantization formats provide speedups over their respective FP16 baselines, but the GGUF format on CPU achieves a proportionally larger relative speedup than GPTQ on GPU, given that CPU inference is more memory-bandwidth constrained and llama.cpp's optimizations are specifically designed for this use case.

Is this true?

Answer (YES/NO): NO